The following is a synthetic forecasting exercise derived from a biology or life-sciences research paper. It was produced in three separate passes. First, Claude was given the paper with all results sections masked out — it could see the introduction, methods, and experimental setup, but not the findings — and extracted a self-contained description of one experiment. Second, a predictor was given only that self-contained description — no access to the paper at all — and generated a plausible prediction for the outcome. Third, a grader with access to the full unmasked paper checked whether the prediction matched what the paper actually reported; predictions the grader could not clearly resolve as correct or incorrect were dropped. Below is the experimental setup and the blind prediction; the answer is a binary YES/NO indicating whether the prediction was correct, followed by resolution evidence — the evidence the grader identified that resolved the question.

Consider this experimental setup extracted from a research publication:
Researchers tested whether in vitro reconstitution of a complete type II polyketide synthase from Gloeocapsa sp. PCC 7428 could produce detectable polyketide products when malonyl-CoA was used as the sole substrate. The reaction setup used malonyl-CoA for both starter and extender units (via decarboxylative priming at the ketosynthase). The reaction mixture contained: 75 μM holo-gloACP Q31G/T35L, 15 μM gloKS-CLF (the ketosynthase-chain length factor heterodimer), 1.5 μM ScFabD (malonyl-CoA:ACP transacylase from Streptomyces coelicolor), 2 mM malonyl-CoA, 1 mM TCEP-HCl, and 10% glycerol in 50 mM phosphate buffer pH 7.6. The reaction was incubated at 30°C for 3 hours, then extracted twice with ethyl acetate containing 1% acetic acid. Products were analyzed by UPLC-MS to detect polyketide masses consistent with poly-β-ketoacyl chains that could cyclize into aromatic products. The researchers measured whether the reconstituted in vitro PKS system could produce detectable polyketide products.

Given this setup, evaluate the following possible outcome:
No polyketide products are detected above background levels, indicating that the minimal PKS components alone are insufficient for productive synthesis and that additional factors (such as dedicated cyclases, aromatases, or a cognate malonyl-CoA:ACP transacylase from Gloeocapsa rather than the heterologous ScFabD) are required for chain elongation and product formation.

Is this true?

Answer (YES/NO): NO